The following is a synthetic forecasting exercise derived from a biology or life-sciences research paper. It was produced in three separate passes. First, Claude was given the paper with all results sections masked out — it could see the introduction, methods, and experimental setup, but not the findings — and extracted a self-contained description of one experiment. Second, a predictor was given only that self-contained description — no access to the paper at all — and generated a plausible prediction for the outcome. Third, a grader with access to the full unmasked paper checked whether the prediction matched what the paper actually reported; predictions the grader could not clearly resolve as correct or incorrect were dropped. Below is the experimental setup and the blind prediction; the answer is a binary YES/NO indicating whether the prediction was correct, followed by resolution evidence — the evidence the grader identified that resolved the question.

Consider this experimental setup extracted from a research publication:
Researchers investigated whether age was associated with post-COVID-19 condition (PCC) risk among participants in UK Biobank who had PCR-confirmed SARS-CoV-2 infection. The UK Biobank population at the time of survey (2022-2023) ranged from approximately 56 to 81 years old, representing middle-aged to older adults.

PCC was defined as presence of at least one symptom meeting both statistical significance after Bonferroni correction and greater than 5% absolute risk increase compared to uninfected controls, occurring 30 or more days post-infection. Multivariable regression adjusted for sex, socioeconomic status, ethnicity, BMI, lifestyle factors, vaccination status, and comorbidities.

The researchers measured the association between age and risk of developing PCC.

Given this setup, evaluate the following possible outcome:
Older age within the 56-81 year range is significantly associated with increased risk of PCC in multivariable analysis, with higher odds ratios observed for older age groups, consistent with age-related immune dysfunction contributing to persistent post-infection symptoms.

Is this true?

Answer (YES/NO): NO